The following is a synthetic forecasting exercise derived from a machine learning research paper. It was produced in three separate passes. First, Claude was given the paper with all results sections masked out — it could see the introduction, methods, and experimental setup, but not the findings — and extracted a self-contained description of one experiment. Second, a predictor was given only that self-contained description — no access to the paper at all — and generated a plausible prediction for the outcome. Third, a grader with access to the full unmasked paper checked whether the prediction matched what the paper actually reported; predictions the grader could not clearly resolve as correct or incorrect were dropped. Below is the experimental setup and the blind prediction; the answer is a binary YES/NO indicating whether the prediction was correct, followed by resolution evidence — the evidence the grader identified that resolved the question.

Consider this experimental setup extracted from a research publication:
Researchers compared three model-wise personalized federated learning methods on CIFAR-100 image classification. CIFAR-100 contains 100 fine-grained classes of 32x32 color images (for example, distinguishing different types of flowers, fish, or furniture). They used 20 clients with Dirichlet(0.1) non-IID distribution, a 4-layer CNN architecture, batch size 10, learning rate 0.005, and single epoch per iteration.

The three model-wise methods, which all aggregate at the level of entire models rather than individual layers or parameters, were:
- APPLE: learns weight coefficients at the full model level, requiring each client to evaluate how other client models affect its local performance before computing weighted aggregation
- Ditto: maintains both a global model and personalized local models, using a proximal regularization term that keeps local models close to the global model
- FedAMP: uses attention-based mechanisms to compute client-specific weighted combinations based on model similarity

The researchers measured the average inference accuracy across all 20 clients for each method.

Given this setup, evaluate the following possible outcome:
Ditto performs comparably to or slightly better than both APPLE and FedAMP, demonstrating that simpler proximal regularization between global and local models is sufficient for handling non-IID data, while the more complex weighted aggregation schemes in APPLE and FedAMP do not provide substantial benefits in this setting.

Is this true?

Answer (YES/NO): NO